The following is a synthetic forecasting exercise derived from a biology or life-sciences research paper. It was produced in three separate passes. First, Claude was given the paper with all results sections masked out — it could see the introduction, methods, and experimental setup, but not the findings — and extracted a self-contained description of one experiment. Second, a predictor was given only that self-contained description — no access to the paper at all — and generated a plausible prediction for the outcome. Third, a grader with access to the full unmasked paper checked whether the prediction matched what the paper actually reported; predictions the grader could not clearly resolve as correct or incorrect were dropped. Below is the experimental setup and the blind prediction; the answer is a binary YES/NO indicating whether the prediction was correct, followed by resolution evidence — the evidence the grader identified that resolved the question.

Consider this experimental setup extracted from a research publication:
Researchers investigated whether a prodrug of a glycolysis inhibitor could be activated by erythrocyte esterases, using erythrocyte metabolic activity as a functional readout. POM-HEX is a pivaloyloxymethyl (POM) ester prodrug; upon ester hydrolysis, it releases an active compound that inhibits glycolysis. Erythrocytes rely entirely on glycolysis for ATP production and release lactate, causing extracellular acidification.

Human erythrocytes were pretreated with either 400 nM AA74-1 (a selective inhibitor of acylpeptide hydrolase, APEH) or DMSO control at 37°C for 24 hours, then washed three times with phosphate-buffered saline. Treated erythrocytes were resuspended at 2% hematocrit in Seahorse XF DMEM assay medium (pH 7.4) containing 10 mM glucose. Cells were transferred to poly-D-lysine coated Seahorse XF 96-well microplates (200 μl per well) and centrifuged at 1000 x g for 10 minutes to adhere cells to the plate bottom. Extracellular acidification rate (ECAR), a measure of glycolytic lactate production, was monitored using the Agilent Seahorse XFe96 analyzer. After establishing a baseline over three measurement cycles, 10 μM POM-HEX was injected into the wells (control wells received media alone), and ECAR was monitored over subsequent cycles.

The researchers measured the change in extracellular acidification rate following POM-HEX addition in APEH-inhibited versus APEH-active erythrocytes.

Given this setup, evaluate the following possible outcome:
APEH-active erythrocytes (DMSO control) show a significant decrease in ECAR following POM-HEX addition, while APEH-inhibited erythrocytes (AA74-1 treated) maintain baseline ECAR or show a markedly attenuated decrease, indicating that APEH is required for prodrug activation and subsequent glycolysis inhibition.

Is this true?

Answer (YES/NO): YES